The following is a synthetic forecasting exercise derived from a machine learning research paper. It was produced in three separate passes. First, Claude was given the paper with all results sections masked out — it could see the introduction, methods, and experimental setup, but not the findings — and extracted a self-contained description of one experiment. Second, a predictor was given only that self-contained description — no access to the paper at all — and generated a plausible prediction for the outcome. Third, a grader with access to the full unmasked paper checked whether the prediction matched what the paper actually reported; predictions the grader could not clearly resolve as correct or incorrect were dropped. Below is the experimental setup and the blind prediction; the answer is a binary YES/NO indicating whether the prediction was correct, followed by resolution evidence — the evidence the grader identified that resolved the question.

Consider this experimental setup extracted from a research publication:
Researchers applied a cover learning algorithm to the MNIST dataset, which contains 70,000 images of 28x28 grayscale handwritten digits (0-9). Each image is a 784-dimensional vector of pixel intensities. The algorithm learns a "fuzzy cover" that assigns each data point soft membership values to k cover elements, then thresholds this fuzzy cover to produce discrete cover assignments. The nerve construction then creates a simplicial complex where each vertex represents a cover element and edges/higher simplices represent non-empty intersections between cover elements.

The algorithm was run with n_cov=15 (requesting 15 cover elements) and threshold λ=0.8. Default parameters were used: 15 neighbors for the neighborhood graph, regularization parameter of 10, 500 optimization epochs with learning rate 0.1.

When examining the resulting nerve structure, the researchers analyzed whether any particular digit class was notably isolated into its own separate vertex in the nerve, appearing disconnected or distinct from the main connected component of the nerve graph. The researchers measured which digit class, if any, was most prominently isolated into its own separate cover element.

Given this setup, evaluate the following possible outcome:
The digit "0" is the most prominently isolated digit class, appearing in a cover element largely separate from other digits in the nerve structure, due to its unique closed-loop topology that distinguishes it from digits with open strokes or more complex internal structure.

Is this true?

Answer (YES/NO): NO